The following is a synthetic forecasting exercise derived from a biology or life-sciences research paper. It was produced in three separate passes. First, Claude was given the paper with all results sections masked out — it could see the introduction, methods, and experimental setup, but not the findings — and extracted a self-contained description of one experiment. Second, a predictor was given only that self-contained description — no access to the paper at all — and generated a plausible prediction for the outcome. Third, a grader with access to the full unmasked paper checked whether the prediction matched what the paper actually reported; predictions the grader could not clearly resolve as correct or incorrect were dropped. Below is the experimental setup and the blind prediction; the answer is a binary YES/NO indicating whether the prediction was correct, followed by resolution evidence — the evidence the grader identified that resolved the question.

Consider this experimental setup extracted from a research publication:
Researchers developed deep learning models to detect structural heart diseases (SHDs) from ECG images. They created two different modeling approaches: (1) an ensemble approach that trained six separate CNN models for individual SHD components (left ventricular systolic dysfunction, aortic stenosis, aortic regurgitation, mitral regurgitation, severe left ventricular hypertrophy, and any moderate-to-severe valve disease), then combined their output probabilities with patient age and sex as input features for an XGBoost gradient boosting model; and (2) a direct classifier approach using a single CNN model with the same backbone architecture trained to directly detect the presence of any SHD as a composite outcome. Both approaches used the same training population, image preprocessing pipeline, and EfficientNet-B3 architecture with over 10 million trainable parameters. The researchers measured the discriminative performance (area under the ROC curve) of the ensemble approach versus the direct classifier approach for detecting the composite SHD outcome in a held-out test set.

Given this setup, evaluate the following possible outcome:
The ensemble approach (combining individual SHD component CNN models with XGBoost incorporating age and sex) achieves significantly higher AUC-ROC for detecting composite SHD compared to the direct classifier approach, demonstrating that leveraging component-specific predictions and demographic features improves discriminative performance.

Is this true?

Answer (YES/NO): YES